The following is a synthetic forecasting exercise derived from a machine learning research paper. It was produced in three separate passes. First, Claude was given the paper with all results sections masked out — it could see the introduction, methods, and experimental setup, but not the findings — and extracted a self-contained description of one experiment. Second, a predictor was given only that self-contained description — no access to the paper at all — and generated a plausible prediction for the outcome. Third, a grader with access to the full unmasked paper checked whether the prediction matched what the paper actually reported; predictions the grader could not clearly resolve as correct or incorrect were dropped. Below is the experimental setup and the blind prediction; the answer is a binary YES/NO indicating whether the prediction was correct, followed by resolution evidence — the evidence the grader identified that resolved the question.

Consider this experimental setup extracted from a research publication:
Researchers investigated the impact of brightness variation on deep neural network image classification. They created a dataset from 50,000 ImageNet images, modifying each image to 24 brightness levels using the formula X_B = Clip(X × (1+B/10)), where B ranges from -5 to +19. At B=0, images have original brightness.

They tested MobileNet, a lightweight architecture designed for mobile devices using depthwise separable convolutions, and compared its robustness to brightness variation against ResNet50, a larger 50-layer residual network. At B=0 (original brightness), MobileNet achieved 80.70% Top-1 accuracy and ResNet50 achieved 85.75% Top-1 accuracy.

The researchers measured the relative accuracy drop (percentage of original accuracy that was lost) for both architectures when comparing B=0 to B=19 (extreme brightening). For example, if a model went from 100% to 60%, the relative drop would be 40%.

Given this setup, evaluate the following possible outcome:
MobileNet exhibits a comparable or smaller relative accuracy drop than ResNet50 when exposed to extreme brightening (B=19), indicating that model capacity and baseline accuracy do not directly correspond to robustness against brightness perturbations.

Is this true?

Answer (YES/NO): NO